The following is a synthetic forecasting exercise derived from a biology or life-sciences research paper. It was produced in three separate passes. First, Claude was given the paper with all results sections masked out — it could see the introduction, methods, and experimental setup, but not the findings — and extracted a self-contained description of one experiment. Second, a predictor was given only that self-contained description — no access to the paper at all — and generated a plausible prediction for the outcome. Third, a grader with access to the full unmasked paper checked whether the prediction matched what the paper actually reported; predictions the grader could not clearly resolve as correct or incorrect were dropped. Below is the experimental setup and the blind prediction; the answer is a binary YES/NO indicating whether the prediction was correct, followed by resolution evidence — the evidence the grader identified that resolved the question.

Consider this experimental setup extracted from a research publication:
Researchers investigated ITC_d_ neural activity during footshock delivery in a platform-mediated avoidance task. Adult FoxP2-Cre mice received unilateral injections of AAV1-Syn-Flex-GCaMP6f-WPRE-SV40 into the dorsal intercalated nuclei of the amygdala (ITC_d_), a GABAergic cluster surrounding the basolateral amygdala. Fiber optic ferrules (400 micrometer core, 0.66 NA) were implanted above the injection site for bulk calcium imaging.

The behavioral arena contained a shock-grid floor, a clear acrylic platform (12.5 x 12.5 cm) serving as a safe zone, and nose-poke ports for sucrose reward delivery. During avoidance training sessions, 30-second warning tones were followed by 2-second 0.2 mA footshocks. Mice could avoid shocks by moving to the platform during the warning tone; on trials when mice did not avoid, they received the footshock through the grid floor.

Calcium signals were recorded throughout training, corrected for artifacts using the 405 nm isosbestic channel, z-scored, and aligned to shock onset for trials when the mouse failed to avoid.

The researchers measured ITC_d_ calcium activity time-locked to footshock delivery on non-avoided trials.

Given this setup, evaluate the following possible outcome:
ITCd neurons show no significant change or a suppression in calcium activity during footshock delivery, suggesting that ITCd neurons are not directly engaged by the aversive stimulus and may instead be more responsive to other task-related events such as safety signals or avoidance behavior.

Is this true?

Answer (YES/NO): NO